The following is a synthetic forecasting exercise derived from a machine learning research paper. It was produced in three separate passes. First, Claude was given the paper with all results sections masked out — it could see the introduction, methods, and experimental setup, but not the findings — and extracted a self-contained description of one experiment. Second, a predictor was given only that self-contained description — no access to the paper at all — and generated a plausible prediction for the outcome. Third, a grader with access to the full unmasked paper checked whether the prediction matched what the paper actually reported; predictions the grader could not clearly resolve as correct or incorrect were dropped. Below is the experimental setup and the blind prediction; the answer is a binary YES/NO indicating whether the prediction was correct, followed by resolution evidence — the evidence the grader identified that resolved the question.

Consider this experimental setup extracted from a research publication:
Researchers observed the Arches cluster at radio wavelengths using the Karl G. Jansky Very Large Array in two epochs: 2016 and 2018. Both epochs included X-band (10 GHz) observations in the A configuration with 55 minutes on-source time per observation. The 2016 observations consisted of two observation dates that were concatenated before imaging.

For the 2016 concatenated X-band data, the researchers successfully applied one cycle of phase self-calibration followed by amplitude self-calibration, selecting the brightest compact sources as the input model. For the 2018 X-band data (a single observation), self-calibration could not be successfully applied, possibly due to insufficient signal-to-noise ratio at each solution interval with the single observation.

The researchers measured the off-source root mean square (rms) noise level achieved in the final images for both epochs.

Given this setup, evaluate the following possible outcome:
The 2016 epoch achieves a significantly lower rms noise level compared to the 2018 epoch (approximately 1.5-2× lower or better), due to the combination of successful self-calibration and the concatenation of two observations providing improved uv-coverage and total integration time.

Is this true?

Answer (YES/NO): YES